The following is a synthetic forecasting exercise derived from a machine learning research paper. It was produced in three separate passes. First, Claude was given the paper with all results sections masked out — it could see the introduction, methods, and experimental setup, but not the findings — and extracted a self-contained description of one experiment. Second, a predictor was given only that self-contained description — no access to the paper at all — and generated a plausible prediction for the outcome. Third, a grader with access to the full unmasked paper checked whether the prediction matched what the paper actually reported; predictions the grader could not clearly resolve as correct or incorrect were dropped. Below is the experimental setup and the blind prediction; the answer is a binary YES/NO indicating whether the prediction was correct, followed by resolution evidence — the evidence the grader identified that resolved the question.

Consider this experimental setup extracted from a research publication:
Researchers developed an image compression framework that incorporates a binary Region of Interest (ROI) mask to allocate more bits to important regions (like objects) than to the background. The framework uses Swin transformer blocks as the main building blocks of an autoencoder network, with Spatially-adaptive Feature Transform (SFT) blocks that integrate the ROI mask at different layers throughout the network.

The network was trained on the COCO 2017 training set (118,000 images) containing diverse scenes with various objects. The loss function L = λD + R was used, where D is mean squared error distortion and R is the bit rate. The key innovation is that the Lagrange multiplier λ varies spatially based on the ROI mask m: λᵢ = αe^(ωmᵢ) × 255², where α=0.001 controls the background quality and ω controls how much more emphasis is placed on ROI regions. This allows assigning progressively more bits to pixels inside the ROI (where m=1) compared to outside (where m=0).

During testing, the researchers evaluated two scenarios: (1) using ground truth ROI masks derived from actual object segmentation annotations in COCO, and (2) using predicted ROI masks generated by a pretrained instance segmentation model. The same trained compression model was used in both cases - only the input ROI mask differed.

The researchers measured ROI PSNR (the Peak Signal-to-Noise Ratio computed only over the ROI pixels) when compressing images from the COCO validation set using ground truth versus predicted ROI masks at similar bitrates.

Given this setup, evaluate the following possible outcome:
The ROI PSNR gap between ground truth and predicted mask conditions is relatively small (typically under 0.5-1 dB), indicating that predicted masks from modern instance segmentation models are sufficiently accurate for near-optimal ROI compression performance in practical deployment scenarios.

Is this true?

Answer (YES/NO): NO